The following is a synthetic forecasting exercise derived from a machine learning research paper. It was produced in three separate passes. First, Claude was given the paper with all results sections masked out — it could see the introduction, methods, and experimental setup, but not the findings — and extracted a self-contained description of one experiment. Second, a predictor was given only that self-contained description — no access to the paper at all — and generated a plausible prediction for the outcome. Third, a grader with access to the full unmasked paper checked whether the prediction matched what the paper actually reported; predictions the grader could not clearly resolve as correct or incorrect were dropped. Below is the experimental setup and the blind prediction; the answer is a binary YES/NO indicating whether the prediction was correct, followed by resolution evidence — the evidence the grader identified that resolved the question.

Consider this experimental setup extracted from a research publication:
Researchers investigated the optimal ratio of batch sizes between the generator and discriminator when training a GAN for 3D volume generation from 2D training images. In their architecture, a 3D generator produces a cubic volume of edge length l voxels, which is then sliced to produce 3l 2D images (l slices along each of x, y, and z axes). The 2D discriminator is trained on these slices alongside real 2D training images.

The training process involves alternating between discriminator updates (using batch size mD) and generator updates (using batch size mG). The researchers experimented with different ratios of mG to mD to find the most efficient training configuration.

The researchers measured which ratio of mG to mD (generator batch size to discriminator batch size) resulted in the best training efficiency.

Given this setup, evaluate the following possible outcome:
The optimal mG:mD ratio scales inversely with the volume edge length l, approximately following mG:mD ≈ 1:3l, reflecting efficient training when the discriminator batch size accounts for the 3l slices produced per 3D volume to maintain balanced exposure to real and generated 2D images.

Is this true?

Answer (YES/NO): NO